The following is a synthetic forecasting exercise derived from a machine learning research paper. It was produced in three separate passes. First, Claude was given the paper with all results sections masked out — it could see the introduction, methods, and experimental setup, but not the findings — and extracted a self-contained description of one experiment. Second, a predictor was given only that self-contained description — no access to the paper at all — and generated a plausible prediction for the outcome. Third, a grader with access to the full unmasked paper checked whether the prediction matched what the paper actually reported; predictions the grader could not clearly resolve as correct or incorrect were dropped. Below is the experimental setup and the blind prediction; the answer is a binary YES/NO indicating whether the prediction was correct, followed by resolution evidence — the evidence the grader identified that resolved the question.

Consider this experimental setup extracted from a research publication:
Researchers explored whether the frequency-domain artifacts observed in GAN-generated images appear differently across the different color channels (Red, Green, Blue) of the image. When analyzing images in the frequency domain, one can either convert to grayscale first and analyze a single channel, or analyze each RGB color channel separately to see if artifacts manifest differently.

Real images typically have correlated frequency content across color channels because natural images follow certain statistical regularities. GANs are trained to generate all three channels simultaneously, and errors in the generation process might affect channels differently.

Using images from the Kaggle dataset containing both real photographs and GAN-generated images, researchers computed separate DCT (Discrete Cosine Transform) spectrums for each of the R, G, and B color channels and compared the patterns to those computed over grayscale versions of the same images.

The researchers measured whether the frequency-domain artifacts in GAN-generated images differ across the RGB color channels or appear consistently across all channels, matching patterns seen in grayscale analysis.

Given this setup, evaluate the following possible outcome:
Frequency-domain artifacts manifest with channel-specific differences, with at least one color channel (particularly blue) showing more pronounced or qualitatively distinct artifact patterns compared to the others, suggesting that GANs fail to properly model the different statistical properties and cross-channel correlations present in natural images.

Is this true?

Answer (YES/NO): NO